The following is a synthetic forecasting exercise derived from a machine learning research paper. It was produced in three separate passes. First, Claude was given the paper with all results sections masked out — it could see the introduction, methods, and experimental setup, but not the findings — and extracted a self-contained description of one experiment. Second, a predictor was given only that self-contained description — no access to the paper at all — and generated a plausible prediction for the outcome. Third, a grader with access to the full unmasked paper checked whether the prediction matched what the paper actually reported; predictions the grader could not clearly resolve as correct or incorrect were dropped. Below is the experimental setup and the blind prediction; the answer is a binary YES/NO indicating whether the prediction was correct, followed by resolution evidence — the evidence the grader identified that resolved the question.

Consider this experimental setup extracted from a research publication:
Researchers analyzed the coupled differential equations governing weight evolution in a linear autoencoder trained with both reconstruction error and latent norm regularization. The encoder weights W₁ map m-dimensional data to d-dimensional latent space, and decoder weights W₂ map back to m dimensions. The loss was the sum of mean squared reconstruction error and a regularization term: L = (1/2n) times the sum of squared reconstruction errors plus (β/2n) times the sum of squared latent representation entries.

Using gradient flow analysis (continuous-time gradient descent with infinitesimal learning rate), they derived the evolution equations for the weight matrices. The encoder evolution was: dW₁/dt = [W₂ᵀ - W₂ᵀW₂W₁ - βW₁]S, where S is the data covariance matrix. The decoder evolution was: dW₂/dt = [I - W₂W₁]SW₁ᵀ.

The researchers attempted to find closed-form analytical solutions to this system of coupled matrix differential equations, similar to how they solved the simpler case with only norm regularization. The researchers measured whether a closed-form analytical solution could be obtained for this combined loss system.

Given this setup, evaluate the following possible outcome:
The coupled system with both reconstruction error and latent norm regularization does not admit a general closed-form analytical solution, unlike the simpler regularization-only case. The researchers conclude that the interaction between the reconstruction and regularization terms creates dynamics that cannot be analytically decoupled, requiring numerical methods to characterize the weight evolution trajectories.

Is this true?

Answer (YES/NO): YES